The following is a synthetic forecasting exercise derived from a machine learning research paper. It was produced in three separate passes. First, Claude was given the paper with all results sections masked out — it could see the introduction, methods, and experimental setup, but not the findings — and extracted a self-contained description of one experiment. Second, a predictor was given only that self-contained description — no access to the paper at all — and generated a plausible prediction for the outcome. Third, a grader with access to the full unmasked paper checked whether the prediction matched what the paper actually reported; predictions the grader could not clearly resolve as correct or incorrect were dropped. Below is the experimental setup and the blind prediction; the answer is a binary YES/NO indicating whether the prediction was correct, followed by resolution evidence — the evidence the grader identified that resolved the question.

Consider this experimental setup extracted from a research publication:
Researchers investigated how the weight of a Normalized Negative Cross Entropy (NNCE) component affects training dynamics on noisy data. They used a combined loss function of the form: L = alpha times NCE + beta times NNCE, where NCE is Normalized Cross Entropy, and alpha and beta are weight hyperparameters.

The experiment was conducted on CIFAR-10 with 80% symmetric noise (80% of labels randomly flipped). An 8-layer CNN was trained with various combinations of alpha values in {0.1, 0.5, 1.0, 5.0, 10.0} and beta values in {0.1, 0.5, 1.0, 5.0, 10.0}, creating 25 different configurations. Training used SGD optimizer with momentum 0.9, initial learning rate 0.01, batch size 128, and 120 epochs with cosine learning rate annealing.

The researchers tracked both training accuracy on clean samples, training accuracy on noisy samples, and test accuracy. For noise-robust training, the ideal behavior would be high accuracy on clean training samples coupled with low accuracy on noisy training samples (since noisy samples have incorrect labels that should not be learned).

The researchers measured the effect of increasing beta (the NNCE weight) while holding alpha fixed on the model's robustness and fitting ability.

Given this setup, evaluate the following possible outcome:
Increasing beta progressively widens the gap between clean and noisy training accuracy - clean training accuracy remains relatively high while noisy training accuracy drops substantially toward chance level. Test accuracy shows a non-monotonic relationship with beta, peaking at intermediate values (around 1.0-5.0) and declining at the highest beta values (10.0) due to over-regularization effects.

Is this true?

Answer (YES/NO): NO